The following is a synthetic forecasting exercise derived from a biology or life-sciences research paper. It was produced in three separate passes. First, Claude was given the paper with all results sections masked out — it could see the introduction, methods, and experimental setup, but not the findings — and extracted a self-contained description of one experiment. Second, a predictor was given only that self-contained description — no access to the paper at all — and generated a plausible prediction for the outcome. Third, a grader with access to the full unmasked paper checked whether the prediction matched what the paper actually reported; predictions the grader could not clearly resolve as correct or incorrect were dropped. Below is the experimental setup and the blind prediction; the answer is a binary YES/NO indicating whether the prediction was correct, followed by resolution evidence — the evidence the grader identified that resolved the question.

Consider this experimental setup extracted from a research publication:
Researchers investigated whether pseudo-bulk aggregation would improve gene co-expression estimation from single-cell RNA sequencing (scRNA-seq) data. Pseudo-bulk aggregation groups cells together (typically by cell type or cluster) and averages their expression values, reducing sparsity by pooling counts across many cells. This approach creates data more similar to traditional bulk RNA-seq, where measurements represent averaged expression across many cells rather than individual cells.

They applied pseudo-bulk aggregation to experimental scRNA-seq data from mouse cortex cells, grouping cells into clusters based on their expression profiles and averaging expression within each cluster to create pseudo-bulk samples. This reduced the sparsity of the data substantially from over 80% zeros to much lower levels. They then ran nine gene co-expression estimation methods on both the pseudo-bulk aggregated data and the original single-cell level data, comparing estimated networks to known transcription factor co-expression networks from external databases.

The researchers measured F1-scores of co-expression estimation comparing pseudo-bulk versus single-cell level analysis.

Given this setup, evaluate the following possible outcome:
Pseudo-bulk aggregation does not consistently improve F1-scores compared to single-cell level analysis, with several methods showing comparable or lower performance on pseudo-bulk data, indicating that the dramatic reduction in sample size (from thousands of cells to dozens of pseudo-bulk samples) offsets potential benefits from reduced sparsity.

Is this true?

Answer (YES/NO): YES